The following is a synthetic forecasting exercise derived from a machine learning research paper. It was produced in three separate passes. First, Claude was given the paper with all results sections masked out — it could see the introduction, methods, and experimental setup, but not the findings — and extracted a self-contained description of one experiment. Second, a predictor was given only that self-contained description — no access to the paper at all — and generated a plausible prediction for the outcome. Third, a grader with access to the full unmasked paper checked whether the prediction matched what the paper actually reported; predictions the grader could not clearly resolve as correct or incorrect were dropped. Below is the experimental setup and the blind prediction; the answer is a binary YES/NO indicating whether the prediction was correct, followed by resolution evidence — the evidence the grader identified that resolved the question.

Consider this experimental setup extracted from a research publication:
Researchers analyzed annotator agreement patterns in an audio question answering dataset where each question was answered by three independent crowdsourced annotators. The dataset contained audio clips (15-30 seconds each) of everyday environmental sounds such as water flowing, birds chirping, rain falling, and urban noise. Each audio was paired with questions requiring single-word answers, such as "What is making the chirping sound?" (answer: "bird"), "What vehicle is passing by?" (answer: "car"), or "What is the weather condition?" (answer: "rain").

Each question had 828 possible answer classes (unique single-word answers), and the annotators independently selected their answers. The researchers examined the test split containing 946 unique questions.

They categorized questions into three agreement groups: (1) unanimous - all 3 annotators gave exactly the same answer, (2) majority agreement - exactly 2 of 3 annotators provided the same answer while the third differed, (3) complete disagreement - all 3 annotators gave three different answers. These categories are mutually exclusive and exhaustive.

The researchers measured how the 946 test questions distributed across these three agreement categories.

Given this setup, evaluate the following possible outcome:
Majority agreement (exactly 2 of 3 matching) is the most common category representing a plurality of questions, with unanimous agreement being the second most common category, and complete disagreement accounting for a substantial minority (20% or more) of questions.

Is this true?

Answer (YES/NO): NO